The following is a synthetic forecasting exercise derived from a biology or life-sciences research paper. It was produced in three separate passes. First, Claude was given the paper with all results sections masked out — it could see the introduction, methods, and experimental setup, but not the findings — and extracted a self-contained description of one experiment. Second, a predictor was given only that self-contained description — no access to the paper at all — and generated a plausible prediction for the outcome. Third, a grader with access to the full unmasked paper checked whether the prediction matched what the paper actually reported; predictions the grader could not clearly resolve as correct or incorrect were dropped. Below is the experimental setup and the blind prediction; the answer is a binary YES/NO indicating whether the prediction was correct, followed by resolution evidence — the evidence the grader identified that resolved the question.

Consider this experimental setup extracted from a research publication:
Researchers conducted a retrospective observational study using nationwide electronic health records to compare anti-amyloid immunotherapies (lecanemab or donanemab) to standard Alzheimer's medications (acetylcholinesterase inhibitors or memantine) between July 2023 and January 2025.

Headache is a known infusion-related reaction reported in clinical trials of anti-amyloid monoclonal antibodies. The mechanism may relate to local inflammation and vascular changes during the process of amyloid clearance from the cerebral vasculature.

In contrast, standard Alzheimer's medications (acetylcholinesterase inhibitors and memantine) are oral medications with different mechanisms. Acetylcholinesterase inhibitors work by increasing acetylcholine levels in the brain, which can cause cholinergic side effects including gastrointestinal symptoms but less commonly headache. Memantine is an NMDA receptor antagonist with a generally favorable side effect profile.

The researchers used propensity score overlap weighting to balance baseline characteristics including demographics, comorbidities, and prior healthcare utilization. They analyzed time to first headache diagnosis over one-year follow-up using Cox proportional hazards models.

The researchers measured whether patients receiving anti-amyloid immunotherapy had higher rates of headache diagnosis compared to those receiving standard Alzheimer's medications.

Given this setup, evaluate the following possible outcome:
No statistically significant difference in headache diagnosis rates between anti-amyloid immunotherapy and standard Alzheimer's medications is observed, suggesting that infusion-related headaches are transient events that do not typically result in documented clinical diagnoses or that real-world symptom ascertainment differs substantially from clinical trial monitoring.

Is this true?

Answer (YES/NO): NO